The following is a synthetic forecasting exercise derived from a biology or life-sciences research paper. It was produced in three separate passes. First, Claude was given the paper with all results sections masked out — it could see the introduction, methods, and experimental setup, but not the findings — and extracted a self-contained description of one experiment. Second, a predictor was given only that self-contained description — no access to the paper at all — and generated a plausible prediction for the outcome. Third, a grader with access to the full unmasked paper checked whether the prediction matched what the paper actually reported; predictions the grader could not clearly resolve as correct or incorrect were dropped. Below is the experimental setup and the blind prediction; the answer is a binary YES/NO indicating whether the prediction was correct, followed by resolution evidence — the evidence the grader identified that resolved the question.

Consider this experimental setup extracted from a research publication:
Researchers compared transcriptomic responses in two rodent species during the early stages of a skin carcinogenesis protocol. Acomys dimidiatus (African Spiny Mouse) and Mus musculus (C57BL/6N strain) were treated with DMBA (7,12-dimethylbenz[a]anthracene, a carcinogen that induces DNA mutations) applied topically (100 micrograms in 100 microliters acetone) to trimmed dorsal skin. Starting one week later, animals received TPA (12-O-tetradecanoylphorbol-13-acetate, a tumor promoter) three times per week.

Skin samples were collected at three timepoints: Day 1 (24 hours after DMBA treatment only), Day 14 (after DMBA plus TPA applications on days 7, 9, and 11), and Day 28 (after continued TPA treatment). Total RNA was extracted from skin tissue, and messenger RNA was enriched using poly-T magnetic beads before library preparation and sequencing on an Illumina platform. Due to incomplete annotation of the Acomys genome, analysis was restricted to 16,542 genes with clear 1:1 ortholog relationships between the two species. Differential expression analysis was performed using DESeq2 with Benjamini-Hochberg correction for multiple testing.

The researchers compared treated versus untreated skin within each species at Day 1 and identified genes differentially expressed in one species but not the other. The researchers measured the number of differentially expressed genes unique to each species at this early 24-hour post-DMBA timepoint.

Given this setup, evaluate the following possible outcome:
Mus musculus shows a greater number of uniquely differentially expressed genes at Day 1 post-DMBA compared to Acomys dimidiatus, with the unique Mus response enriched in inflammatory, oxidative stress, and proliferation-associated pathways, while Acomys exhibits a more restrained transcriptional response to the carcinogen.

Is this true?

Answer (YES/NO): NO